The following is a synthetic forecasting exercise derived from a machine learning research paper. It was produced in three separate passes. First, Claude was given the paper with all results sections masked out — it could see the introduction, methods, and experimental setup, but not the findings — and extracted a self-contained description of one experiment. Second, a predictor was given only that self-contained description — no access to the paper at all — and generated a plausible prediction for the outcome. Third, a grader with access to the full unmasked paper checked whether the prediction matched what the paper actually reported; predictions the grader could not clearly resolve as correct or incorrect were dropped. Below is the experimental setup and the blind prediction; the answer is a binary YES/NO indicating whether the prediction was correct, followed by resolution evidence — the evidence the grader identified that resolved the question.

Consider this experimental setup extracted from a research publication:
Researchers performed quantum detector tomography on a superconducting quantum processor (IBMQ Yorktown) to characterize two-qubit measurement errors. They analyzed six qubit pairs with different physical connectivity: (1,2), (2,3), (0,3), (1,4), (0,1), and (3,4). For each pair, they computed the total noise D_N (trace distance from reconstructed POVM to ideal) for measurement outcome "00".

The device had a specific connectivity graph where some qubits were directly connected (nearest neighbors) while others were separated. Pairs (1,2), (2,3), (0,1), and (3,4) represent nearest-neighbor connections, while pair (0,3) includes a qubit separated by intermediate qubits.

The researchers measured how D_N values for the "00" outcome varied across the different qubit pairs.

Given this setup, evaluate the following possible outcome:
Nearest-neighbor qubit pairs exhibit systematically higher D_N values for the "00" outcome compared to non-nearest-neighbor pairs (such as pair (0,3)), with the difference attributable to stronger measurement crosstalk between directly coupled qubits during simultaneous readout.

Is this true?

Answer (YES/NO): NO